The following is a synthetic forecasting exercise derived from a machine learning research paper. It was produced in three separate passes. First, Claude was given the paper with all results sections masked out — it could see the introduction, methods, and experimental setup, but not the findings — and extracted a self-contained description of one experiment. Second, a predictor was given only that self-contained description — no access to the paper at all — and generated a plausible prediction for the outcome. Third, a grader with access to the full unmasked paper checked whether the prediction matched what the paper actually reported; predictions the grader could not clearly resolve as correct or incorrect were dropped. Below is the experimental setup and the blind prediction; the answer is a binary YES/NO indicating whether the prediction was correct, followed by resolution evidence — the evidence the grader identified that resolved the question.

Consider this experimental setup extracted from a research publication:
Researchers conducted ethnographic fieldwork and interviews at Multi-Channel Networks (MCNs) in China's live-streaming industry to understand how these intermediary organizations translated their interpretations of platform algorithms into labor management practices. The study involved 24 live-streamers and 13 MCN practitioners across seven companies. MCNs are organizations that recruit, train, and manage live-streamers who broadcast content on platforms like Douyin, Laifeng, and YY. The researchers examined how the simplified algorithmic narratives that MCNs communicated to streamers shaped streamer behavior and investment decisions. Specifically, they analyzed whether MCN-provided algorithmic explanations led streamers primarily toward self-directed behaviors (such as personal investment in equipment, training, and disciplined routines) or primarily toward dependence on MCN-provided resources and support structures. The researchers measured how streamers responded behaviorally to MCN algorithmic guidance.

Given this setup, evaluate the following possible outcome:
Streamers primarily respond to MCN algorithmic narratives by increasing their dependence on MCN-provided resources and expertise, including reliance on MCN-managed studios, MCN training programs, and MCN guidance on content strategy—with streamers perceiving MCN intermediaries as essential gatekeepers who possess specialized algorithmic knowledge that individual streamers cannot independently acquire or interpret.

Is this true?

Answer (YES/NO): NO